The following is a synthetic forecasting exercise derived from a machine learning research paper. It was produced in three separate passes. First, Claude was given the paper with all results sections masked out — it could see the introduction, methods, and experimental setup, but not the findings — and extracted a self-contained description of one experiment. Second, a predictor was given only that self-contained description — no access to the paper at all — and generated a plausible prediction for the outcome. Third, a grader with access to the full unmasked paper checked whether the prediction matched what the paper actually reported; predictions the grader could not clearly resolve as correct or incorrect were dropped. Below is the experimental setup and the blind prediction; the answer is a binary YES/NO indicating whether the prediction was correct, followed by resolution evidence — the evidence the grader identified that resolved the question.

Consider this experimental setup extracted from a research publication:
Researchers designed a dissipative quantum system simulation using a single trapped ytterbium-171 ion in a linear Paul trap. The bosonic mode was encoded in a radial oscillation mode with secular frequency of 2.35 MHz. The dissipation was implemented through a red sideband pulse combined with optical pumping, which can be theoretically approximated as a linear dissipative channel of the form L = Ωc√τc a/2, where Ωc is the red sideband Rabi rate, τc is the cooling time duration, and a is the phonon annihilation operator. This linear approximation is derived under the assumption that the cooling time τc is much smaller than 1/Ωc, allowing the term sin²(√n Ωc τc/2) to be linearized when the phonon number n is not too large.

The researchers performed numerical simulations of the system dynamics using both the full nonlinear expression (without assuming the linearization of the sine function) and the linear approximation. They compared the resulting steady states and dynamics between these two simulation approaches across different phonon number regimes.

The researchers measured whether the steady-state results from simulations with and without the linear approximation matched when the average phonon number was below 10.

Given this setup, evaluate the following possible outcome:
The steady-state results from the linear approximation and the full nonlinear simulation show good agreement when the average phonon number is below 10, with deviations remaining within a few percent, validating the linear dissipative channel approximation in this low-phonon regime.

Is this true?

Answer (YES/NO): YES